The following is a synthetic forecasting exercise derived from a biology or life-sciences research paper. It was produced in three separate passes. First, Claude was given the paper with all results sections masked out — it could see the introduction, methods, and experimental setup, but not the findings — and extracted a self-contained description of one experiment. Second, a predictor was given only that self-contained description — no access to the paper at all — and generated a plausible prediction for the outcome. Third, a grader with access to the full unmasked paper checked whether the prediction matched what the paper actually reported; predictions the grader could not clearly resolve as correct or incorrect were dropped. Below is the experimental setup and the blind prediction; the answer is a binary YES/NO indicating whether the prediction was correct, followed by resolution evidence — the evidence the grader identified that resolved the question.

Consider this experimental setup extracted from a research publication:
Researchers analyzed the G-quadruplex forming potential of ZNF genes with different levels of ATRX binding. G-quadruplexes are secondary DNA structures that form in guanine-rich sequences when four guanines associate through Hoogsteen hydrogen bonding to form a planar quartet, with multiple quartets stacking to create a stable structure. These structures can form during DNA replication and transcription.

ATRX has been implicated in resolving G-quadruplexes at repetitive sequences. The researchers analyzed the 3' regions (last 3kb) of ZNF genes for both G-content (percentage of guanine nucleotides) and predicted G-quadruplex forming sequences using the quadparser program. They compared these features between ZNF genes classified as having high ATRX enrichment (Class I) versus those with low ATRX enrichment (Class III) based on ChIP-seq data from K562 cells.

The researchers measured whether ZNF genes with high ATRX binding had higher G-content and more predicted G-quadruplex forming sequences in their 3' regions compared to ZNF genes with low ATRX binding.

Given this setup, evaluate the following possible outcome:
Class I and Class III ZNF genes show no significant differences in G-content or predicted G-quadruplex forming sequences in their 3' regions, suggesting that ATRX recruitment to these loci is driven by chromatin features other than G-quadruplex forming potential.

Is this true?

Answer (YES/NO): NO